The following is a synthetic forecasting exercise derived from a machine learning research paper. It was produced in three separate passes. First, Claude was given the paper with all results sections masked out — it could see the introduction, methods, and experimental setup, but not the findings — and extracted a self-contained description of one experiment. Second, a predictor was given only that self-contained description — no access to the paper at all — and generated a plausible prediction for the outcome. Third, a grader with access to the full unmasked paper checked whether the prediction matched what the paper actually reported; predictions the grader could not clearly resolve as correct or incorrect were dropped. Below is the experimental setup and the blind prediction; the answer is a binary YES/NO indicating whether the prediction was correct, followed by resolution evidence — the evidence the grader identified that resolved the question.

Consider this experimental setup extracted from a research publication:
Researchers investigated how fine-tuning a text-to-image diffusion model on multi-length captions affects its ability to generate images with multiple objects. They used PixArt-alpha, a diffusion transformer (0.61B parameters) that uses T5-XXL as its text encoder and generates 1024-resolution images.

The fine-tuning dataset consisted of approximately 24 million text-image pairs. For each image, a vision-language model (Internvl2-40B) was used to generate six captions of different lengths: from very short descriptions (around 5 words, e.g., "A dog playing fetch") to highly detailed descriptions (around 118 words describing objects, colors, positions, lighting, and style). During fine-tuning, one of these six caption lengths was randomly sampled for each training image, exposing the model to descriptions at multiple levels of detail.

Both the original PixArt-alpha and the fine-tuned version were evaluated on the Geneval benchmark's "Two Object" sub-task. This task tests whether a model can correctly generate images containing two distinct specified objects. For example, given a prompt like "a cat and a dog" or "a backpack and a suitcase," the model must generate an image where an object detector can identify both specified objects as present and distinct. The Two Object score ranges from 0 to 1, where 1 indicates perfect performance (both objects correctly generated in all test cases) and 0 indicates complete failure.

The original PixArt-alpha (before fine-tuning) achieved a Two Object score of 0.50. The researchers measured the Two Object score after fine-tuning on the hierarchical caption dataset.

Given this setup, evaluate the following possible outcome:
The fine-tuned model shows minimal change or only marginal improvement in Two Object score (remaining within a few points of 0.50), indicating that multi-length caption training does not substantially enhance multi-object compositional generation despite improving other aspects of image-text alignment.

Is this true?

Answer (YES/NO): YES